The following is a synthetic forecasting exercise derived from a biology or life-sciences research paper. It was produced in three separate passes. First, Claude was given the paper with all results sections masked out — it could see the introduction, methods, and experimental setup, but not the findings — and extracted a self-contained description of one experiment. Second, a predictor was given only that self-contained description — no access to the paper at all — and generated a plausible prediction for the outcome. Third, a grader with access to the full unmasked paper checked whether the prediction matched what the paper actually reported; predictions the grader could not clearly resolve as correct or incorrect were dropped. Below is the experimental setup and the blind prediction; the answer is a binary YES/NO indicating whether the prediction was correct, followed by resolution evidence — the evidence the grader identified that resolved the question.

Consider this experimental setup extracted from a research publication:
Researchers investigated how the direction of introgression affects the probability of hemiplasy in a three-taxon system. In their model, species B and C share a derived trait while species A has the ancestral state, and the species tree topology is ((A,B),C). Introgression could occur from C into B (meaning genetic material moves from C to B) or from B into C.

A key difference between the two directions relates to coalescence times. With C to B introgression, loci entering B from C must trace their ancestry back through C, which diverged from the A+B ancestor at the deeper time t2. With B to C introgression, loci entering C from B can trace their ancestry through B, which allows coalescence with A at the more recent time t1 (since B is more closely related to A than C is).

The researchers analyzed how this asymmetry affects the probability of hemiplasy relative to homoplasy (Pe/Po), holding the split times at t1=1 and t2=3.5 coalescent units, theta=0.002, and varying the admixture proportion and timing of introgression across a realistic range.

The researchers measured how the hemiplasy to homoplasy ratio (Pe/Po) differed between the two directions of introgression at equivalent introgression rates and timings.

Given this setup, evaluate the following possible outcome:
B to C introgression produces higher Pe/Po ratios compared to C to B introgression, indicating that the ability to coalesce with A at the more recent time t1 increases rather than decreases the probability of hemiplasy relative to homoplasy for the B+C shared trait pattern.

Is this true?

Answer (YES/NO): NO